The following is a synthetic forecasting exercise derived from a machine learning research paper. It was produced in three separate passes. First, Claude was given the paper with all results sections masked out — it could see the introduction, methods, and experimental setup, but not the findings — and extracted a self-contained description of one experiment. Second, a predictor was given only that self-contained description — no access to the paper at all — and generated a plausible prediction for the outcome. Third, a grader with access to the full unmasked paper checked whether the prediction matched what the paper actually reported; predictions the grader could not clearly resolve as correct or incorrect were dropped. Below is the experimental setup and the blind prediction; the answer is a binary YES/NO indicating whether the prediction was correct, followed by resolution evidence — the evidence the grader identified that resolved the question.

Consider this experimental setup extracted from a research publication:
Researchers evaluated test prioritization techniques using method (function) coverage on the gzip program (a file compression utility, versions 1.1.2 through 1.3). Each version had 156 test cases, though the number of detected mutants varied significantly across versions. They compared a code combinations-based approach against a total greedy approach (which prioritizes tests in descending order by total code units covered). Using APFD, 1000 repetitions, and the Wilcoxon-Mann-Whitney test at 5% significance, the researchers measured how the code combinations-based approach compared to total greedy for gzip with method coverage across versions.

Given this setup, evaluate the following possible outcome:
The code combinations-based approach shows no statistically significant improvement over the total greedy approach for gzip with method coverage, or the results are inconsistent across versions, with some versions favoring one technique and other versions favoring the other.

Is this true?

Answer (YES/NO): YES